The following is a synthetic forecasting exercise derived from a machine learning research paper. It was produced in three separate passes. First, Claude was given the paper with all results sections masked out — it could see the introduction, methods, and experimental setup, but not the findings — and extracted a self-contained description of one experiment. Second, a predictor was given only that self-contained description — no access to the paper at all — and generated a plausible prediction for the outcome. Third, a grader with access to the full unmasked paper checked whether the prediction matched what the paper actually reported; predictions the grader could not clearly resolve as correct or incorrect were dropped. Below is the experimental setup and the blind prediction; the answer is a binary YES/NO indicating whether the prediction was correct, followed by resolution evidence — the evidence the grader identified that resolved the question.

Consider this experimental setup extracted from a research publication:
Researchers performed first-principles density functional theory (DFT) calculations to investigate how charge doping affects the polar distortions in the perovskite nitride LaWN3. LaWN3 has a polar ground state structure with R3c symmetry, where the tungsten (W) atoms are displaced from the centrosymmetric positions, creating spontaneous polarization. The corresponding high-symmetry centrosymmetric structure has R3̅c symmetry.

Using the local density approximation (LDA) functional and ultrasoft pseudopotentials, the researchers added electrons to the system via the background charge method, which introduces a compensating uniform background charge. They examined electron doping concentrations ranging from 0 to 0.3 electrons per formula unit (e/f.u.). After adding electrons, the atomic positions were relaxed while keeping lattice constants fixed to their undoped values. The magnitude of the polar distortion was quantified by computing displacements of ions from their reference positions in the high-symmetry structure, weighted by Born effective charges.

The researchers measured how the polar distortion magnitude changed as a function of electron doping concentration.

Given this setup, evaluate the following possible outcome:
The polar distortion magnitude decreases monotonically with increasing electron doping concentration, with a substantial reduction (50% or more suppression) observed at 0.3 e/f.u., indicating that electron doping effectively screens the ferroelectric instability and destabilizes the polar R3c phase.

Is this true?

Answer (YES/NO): YES